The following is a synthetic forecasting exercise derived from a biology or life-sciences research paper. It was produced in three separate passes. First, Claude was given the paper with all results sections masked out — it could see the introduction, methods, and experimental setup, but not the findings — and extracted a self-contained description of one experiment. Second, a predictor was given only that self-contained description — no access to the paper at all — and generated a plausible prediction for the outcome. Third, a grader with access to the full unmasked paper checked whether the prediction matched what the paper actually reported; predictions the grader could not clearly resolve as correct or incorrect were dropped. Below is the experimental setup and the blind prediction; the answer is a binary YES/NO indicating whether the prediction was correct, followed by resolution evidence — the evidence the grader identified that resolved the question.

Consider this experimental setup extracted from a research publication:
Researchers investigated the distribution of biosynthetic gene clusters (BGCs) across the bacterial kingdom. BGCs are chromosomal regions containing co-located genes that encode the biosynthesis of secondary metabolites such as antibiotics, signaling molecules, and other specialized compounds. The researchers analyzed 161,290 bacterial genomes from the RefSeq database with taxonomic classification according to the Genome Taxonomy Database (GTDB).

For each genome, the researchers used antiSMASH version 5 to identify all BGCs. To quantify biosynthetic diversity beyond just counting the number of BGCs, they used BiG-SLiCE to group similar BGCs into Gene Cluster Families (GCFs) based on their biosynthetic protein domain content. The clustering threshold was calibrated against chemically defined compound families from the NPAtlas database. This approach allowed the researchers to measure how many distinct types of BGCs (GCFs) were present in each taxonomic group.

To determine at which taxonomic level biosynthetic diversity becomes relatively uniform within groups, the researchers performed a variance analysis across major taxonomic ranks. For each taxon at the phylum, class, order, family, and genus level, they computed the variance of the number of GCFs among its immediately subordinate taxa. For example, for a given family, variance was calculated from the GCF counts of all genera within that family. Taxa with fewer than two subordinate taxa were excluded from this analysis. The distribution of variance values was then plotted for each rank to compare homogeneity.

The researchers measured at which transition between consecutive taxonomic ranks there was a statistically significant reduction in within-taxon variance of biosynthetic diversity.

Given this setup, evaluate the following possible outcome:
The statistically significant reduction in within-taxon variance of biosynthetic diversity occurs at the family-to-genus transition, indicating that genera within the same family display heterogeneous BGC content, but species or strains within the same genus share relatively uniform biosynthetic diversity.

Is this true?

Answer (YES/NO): YES